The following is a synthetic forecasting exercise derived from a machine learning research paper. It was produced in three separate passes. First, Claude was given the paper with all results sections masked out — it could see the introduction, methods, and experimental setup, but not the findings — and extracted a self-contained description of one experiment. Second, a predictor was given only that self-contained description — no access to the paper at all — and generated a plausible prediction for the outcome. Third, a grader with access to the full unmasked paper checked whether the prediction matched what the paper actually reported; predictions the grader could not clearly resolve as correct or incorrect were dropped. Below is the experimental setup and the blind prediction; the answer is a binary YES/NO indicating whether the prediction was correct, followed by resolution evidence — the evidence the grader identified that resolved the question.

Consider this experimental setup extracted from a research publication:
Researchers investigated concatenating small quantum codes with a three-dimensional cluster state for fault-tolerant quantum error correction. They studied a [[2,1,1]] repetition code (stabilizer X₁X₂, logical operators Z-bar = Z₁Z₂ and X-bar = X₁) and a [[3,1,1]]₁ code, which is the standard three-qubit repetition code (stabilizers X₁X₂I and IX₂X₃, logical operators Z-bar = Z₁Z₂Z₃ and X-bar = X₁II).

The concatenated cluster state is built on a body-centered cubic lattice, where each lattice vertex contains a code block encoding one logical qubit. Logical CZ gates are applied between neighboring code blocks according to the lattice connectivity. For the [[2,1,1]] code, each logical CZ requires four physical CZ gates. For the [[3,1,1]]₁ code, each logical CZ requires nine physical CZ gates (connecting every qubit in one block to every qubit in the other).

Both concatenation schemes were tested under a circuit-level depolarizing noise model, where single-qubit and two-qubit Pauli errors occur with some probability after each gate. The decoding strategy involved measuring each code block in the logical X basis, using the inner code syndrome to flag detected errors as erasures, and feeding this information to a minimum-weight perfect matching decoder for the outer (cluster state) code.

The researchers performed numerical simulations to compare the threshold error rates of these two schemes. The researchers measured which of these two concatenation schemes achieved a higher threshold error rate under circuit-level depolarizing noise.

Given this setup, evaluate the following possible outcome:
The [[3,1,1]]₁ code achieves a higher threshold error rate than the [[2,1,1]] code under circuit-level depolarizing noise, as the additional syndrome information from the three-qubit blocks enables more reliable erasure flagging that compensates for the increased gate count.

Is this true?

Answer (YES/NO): NO